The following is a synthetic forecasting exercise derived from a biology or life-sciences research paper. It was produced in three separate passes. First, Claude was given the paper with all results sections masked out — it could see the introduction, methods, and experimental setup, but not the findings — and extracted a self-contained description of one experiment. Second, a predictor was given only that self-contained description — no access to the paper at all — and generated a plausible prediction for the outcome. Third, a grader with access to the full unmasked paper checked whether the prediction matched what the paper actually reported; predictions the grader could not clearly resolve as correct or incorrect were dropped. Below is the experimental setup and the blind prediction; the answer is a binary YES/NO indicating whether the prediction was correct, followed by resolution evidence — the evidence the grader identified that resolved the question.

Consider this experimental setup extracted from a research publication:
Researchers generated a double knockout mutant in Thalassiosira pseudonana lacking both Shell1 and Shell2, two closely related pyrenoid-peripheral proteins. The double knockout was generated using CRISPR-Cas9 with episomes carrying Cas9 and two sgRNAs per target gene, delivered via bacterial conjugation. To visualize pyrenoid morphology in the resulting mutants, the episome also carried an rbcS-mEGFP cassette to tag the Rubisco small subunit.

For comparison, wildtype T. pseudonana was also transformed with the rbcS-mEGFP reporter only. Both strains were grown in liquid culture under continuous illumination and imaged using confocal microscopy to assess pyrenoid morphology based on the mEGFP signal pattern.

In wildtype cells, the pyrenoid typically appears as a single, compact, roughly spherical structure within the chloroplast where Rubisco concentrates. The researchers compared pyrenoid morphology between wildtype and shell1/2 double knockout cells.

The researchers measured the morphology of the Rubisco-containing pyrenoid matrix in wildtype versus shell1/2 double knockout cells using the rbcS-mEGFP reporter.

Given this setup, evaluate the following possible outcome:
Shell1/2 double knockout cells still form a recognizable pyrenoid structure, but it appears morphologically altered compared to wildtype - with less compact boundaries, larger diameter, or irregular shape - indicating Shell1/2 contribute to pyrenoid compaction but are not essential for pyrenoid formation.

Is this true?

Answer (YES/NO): NO